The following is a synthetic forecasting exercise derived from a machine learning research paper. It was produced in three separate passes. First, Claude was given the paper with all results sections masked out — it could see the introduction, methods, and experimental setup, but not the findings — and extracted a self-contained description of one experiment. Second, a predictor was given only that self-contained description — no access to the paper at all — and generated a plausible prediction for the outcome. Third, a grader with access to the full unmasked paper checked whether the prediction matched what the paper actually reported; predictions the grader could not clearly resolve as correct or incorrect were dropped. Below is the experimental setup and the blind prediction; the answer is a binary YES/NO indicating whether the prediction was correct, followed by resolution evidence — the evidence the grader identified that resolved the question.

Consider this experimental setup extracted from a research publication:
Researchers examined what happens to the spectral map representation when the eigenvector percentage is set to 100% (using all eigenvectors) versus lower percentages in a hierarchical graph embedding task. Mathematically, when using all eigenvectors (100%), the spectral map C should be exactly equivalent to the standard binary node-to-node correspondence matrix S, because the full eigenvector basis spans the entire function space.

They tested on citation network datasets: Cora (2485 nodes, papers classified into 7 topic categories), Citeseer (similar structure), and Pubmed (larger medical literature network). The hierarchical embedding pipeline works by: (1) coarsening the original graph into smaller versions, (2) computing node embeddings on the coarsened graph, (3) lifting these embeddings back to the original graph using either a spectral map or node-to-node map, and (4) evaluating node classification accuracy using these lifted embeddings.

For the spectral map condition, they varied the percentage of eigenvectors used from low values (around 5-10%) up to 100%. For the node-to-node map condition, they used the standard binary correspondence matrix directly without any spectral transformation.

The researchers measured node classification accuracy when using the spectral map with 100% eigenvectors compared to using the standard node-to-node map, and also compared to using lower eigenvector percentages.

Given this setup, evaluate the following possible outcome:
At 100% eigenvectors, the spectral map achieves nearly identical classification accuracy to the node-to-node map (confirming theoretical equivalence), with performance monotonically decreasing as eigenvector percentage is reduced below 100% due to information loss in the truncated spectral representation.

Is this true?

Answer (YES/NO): NO